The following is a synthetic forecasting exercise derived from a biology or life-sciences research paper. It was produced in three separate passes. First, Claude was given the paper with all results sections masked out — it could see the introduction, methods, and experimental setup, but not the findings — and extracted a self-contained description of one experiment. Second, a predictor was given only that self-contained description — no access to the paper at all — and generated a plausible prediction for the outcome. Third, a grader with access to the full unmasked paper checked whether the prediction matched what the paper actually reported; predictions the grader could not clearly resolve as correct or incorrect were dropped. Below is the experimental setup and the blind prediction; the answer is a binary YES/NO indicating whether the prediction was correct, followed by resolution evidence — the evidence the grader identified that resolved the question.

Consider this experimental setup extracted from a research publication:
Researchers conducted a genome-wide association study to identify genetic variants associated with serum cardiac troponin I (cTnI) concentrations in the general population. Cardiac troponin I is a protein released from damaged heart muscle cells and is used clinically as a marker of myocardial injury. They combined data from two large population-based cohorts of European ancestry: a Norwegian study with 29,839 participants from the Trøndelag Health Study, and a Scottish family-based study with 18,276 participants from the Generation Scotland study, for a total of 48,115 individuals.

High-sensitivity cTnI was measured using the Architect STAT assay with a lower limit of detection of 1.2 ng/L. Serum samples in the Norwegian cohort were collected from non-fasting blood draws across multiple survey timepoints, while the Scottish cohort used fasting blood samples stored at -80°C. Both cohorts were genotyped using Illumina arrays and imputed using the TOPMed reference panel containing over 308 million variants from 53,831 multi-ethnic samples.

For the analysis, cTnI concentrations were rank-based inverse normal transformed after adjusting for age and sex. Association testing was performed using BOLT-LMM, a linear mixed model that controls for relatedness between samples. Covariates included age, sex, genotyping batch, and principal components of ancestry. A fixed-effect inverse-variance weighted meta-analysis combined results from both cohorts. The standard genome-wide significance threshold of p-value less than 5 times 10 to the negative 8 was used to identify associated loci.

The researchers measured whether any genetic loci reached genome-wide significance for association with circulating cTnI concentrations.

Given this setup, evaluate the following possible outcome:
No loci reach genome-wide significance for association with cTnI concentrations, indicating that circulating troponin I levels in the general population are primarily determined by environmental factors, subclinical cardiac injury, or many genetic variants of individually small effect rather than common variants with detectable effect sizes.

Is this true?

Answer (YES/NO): NO